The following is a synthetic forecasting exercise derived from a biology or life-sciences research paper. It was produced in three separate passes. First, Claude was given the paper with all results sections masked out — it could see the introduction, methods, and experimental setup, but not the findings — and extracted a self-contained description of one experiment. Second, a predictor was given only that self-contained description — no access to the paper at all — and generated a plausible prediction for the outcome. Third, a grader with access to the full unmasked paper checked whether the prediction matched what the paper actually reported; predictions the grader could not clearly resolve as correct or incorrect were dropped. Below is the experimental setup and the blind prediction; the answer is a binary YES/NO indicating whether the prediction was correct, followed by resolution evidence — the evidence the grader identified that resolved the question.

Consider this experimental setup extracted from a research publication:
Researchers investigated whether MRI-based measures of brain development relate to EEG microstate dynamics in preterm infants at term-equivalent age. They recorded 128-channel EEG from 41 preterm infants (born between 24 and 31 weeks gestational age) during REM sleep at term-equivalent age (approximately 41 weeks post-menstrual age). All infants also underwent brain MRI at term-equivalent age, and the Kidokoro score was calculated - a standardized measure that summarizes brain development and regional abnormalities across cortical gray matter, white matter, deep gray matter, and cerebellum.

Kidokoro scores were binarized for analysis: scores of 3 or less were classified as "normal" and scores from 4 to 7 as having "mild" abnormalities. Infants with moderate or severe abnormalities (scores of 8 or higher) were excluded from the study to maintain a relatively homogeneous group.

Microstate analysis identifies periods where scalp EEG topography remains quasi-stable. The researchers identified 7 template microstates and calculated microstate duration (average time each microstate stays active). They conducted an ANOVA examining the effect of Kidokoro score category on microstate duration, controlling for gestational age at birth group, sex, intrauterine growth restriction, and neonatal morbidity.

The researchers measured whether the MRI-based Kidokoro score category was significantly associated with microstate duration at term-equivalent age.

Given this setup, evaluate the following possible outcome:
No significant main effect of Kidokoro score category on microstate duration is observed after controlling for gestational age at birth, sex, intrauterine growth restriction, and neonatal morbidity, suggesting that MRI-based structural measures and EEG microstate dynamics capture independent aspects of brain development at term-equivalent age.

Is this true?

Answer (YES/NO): YES